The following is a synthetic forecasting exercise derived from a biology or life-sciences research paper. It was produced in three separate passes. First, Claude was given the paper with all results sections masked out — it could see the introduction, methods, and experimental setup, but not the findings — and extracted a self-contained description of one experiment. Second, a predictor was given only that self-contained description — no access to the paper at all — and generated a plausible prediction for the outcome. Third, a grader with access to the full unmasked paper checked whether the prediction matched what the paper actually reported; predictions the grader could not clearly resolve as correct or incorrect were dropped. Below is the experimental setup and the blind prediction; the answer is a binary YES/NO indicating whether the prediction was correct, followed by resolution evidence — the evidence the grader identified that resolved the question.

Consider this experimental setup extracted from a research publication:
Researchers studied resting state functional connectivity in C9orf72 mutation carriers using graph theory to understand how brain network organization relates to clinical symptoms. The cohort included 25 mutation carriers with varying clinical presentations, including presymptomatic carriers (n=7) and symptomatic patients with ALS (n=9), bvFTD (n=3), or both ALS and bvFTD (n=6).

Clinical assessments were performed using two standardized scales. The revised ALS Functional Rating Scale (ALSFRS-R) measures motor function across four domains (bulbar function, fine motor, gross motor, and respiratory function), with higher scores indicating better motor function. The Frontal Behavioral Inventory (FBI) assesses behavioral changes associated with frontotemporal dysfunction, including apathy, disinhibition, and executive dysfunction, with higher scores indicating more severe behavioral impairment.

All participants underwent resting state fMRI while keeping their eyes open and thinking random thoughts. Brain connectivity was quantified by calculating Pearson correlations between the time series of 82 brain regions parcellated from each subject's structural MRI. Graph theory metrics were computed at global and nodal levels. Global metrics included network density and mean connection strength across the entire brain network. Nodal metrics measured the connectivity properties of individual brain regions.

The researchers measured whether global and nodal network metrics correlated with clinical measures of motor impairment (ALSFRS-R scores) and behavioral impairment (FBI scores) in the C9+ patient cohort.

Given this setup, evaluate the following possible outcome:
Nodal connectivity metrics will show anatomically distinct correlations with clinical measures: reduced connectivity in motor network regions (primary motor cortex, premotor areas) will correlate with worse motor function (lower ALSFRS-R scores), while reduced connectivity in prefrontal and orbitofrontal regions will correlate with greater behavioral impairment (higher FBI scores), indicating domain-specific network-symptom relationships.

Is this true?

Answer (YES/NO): NO